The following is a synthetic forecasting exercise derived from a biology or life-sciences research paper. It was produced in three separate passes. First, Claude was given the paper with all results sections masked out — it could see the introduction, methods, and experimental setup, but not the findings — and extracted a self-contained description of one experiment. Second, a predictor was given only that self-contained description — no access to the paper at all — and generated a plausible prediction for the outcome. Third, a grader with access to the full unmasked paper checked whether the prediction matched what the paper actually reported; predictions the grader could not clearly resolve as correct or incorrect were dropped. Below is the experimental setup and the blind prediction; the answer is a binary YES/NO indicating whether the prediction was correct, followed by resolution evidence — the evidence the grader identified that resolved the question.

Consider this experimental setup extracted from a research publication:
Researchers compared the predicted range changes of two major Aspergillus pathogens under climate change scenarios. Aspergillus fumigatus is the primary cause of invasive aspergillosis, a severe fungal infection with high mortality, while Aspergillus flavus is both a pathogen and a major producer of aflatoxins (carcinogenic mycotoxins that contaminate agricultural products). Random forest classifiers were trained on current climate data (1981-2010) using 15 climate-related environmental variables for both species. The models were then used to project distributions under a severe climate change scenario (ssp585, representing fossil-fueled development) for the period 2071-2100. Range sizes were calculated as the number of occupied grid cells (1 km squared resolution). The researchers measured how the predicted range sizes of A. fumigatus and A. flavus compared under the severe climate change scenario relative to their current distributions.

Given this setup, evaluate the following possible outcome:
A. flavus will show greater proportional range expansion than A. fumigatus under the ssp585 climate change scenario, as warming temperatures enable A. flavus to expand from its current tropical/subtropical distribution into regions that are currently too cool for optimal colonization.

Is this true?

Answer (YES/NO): NO